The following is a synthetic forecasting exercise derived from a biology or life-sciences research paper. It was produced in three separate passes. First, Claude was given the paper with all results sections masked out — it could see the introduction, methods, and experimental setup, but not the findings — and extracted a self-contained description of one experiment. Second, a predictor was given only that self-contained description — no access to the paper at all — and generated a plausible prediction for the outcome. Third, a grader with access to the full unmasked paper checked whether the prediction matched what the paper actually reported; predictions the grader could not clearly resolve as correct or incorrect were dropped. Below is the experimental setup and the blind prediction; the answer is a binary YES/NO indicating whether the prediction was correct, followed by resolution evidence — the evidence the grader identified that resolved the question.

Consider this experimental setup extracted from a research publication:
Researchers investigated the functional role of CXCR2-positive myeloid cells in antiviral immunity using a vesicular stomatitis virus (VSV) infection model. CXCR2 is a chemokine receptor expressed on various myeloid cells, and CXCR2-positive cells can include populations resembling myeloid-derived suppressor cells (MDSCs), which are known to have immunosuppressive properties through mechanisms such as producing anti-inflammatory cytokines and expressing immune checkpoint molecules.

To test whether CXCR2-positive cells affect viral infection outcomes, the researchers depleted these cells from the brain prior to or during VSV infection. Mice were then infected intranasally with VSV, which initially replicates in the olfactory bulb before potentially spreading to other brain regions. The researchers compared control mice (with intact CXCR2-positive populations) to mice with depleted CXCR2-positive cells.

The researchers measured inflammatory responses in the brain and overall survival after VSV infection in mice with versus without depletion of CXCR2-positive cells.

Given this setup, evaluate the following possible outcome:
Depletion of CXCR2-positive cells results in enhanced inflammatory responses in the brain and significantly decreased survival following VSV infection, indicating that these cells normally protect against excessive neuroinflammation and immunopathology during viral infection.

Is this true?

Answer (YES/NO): NO